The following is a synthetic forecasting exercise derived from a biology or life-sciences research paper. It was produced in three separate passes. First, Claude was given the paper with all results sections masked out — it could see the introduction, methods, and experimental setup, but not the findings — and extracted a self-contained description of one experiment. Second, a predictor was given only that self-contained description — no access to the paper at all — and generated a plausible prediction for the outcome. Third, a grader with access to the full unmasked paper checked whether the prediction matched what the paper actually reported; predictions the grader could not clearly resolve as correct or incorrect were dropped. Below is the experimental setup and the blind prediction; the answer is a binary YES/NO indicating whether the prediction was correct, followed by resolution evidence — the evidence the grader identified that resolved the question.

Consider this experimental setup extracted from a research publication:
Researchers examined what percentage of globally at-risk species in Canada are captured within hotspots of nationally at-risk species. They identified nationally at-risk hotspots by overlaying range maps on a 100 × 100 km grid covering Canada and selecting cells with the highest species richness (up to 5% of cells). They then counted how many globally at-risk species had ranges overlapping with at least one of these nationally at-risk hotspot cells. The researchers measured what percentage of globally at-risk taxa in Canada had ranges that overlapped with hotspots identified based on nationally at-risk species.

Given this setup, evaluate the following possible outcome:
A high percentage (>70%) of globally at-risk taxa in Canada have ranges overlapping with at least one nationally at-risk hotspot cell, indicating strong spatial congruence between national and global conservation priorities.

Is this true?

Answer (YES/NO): NO